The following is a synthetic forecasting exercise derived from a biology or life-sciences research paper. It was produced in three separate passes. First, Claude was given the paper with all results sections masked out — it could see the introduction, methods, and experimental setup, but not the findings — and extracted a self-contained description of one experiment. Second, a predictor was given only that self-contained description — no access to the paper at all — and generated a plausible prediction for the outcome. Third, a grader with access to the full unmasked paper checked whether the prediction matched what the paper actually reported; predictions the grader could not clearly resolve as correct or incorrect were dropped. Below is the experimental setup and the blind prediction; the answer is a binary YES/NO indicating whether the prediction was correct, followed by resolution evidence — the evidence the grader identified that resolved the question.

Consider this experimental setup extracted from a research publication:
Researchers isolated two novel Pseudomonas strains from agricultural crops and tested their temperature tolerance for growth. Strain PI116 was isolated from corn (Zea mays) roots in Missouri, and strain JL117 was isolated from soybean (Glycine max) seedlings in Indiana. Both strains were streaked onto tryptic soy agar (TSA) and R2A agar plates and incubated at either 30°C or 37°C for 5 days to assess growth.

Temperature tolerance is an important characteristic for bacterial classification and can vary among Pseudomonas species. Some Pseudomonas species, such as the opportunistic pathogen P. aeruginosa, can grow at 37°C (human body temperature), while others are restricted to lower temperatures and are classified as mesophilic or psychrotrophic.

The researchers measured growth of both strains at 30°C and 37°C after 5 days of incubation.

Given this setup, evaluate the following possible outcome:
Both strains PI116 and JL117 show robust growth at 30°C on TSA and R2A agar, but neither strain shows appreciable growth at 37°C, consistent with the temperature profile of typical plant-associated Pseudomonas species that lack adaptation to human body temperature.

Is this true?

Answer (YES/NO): YES